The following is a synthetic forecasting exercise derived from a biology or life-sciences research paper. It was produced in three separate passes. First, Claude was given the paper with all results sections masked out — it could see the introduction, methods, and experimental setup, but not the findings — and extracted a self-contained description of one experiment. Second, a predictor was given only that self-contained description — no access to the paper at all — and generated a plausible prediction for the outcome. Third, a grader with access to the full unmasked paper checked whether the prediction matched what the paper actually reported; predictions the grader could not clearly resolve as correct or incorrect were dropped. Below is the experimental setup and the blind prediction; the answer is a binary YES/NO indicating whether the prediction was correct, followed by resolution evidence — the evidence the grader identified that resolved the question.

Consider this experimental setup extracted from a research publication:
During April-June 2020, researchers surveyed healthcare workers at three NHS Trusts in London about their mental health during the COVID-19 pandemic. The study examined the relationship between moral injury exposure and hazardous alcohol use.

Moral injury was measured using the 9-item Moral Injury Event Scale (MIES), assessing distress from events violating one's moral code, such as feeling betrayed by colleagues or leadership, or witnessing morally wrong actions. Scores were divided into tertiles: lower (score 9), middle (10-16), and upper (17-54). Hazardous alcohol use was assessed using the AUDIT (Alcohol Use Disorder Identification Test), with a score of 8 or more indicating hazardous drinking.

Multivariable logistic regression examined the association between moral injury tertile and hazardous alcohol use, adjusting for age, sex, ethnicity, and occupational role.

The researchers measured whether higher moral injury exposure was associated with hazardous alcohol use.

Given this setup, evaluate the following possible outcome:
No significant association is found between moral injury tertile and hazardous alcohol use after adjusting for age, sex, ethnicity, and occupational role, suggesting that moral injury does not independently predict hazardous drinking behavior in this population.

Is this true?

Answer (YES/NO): NO